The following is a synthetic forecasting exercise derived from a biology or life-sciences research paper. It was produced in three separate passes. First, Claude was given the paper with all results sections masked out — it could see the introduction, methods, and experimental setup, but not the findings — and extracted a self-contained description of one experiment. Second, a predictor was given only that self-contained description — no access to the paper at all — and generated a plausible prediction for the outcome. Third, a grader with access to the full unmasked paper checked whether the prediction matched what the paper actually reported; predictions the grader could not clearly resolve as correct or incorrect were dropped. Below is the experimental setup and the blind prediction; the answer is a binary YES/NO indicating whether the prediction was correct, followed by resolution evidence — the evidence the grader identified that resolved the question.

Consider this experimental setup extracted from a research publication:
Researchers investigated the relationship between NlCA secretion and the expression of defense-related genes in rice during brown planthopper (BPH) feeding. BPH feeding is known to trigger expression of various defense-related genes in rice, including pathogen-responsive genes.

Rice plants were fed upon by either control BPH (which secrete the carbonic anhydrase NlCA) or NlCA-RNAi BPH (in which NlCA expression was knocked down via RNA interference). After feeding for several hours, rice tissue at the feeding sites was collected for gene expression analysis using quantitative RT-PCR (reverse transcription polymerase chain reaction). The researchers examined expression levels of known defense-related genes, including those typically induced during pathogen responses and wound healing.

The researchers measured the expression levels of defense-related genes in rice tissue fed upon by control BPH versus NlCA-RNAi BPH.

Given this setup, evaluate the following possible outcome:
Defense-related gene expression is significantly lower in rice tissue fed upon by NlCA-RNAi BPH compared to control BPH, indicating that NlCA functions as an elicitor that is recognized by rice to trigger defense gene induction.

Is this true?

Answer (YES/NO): NO